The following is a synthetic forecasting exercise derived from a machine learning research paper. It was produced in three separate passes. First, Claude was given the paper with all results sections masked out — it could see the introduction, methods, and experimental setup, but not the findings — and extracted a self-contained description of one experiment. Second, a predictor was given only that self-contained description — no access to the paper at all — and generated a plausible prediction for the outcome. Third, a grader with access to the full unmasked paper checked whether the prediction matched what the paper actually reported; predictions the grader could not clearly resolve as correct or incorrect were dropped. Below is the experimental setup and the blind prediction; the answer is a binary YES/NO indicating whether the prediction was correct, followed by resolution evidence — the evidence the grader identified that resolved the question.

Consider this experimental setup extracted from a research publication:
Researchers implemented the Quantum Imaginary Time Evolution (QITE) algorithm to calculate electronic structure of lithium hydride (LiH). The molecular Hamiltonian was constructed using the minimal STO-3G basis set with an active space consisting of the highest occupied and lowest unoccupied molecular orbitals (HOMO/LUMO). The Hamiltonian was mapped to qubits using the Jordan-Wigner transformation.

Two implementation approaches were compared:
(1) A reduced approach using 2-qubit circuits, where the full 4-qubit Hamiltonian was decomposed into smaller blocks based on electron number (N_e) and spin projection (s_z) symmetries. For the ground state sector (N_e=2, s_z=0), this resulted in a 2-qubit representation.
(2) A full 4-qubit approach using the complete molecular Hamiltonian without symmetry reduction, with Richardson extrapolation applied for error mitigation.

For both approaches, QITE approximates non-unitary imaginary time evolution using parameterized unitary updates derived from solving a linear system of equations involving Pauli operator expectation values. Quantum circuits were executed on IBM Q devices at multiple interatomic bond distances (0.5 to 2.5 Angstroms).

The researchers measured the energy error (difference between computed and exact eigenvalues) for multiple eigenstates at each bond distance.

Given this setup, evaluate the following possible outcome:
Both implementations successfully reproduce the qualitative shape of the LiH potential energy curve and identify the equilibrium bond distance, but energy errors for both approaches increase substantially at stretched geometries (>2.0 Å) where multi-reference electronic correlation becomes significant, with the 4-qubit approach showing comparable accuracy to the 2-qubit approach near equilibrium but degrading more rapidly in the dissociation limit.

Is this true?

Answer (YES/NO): NO